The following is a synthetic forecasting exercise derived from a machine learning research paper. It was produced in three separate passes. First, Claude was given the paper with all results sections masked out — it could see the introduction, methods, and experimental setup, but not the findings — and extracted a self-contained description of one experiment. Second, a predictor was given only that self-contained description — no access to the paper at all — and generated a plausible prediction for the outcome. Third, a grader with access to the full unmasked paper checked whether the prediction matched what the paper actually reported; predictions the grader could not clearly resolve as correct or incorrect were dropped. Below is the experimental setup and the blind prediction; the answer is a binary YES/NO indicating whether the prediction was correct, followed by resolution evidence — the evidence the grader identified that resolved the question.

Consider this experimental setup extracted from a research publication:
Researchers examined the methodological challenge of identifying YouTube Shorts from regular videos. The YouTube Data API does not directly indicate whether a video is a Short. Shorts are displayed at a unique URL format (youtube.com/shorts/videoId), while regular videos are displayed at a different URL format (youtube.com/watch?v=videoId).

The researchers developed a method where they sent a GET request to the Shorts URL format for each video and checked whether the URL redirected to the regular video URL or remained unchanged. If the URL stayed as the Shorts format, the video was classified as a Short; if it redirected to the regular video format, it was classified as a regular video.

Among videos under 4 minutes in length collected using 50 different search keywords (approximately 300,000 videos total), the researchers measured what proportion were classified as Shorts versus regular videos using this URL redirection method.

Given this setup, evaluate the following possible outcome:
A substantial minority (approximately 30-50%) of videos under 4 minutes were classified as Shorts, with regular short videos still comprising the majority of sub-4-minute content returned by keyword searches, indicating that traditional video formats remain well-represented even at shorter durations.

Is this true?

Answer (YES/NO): YES